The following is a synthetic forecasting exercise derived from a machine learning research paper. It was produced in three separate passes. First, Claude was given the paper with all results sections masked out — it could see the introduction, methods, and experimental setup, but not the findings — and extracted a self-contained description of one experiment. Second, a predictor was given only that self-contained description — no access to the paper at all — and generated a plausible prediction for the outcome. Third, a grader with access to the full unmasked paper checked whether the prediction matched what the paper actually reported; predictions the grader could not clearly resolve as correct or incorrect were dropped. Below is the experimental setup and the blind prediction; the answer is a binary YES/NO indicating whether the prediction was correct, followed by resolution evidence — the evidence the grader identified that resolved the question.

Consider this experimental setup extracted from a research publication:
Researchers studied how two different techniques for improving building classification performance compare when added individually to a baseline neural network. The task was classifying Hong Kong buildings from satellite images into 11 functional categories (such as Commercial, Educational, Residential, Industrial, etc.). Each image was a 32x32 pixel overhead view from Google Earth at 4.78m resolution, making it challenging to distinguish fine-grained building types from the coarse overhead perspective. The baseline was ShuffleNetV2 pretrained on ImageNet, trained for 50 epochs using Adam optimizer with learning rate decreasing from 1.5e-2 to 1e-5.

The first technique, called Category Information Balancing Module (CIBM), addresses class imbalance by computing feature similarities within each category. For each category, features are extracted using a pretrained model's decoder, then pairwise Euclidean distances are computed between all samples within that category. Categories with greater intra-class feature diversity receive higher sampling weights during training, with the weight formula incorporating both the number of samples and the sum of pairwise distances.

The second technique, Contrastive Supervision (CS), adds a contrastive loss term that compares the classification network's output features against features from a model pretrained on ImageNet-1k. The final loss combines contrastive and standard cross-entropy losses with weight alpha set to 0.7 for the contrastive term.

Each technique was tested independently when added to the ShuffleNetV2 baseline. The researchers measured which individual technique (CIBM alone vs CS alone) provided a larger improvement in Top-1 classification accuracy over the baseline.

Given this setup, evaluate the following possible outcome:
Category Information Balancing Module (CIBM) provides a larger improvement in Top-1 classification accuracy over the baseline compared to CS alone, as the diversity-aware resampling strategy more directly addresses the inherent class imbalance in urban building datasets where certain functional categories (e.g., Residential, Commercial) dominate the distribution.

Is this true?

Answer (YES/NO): NO